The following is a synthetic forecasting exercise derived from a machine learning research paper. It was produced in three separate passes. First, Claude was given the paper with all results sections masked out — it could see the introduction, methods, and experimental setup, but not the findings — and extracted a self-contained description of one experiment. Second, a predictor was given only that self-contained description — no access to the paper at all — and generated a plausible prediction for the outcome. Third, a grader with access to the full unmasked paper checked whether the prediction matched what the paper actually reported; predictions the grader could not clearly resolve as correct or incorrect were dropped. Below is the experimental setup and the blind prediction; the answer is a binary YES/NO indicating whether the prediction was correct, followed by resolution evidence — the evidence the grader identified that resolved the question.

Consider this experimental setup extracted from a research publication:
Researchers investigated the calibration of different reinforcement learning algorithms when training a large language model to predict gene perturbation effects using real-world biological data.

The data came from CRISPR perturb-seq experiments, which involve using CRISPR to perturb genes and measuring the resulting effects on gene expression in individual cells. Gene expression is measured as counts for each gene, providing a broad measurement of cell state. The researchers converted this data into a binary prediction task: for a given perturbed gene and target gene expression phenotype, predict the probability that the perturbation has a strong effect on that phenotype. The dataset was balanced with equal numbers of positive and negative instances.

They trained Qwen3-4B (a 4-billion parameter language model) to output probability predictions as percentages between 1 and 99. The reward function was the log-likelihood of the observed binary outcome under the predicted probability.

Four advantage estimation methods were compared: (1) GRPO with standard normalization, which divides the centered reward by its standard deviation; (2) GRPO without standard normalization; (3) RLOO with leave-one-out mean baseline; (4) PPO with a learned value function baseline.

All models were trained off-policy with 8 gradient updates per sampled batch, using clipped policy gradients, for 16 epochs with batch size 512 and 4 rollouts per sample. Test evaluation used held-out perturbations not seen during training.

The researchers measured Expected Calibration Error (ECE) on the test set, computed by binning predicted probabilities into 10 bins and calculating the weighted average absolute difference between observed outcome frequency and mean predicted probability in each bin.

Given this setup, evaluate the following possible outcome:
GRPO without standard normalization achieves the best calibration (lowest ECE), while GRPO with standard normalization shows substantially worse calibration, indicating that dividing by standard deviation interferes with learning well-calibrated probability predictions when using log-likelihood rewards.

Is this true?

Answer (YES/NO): YES